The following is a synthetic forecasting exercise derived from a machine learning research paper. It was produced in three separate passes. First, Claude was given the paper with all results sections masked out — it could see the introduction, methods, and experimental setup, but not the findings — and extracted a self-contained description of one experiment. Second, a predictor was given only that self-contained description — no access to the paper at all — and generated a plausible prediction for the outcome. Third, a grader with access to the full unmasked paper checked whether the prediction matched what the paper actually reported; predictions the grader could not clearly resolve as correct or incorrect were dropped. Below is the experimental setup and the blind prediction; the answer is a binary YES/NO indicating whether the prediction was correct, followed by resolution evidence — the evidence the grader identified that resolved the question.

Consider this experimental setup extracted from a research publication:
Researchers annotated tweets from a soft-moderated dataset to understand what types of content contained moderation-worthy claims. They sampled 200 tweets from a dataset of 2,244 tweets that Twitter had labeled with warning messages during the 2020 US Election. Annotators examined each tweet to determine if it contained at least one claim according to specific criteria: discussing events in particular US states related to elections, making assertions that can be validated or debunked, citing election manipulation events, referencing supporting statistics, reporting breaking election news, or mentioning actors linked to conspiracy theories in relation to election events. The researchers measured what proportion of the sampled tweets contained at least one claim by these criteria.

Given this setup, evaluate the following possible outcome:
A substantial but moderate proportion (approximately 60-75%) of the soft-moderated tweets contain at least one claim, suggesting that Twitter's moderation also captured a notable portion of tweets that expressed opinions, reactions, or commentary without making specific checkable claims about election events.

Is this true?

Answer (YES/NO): NO